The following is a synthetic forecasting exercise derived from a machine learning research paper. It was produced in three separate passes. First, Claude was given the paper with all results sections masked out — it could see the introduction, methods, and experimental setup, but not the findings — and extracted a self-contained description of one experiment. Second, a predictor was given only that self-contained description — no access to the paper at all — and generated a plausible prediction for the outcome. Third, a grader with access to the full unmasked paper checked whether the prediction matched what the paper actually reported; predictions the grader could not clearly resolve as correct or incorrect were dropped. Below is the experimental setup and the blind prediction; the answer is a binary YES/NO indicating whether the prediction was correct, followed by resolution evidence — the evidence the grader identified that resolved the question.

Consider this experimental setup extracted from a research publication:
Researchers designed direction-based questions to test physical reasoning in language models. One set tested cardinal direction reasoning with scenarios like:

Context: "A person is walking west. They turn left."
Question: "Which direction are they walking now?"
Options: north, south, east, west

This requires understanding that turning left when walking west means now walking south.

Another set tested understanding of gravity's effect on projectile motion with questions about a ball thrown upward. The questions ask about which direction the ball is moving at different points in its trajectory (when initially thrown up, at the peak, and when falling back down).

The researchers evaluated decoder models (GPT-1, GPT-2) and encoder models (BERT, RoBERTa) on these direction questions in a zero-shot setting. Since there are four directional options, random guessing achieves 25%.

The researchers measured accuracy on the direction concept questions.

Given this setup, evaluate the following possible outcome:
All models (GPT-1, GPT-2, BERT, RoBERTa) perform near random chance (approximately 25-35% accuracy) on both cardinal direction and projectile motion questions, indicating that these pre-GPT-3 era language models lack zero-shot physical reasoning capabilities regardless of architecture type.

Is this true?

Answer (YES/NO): NO